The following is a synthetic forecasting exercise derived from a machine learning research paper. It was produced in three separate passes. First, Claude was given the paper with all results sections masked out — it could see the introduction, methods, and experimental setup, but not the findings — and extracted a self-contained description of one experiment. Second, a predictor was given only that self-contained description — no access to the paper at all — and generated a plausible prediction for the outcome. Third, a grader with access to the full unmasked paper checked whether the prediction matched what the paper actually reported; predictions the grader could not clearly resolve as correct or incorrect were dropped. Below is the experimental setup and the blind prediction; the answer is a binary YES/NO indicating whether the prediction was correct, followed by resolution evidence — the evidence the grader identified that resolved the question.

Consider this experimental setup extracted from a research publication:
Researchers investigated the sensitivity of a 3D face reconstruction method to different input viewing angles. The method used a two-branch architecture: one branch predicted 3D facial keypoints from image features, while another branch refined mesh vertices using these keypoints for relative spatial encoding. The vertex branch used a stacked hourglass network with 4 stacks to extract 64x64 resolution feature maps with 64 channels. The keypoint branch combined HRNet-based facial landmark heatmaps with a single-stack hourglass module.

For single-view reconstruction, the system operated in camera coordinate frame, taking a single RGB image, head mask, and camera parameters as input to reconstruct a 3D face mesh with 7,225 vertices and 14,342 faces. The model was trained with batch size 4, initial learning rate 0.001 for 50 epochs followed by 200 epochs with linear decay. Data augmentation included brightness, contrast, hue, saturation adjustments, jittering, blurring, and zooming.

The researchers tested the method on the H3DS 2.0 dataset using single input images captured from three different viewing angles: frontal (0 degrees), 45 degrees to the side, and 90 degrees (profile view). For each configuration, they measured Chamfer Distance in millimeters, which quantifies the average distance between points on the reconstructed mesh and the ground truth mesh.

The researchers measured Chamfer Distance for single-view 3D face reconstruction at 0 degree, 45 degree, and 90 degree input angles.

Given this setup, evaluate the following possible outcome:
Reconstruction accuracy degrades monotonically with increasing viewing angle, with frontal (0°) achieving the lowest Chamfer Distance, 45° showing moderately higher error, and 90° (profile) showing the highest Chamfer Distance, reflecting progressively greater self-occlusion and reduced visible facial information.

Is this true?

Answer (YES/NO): YES